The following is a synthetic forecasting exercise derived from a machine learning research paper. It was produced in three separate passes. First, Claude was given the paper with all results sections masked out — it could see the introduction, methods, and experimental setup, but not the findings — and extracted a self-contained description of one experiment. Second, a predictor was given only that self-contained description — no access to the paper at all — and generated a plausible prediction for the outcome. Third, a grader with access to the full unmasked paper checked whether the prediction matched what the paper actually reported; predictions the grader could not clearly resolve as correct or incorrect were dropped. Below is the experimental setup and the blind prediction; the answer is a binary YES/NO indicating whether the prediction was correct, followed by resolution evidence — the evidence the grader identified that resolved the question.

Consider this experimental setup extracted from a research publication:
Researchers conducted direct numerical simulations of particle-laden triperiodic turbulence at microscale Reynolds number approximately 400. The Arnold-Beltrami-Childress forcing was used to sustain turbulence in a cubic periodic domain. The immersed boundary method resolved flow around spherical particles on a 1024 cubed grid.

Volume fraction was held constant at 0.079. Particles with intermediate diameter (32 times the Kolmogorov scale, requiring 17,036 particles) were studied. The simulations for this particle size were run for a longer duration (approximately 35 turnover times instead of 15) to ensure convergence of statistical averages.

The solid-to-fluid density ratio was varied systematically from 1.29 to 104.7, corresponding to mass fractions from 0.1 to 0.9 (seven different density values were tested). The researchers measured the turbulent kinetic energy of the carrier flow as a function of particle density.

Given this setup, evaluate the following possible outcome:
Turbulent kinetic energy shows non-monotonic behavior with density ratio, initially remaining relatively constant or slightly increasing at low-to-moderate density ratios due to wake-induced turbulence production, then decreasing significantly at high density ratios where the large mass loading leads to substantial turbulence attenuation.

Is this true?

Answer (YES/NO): NO